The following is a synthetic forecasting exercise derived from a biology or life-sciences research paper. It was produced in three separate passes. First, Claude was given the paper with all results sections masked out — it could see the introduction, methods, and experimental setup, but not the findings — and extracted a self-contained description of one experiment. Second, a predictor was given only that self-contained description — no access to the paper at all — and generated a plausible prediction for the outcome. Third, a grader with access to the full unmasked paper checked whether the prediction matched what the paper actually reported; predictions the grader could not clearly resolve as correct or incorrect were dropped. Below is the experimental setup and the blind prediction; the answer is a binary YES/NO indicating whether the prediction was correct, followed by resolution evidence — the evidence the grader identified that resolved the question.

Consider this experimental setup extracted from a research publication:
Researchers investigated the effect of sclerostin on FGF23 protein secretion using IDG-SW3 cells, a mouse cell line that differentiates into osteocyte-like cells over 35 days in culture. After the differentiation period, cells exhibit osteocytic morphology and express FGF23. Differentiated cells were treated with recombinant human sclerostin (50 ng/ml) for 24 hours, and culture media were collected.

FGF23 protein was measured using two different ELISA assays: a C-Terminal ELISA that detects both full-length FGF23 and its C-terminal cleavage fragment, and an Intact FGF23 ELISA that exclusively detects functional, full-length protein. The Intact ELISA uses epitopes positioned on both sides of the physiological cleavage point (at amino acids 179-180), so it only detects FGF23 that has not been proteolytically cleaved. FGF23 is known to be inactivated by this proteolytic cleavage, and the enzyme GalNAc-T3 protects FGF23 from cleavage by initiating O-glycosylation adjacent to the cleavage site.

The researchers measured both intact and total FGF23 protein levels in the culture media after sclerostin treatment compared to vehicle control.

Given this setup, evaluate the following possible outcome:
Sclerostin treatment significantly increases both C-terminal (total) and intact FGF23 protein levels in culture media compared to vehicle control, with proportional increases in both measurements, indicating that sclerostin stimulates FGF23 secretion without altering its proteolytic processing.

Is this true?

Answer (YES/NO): NO